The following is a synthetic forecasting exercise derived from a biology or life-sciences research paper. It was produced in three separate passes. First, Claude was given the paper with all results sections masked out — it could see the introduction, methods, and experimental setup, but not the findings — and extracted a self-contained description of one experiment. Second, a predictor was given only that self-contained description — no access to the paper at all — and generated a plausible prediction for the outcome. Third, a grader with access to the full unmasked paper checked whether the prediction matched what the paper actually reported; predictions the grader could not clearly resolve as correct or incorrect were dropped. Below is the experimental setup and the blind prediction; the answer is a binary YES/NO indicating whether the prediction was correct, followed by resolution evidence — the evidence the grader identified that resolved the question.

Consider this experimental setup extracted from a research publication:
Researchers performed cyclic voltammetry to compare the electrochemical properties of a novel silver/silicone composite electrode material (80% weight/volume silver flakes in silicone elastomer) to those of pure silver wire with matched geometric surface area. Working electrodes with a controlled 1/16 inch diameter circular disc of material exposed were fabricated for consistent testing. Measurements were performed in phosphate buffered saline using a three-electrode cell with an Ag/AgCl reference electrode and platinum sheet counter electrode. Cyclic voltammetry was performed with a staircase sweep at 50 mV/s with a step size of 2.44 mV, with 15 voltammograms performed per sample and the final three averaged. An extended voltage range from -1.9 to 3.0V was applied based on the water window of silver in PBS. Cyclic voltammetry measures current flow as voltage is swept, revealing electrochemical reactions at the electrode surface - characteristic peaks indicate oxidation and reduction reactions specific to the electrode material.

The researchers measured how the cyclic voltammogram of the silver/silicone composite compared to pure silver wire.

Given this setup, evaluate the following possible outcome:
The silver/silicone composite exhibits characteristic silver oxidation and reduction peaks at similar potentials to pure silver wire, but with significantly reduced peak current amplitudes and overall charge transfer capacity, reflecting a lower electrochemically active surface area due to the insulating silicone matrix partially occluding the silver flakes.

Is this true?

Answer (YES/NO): NO